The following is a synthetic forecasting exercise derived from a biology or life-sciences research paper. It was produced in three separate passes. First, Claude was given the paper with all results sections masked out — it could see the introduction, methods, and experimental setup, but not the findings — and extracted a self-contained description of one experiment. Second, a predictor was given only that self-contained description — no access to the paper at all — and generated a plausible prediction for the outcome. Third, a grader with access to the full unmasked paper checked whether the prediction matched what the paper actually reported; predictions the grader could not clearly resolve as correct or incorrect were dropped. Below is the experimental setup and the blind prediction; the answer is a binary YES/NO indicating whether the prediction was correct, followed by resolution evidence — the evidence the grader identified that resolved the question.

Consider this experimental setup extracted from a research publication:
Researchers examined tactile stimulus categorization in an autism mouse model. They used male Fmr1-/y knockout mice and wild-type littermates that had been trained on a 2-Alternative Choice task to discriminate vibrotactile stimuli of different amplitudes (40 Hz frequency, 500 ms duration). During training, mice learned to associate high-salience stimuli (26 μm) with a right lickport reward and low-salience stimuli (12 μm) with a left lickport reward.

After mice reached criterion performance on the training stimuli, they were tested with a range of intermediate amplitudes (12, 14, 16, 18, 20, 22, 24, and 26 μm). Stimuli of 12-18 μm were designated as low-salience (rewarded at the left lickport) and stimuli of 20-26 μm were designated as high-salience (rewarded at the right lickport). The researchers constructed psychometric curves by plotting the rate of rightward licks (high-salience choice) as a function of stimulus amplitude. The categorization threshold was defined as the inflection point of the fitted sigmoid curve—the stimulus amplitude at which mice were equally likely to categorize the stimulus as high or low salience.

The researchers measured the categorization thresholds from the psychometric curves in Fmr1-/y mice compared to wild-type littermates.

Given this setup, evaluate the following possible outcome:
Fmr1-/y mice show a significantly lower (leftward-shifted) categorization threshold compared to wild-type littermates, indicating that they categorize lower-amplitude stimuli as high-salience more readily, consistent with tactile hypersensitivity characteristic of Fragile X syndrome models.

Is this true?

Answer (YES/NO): NO